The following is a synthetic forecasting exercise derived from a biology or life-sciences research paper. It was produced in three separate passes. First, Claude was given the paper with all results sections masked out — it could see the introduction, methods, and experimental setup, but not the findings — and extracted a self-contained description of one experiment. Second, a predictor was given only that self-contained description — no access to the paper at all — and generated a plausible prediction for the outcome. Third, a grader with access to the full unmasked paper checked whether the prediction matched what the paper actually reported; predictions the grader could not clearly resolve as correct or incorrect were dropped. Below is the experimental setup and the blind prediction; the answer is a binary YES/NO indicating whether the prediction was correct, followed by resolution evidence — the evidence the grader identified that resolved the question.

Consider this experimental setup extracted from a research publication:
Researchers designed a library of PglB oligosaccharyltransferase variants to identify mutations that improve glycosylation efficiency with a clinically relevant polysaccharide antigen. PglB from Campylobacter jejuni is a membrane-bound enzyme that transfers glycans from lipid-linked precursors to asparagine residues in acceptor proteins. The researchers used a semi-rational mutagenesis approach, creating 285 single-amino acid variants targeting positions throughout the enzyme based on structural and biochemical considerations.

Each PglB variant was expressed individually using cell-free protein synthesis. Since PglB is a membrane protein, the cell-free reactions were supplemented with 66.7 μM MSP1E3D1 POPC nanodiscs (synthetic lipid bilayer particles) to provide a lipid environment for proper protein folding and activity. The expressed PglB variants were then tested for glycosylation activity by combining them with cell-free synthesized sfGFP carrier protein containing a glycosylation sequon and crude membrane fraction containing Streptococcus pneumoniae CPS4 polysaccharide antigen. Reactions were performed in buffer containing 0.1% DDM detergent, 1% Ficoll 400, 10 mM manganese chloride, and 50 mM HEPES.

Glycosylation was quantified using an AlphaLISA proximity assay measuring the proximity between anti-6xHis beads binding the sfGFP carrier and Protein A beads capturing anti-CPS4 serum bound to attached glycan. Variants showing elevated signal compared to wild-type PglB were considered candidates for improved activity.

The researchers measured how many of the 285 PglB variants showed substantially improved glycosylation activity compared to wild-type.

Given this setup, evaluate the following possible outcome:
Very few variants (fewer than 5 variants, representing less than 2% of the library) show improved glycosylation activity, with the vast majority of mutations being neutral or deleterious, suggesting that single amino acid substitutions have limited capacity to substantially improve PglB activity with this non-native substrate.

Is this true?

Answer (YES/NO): NO